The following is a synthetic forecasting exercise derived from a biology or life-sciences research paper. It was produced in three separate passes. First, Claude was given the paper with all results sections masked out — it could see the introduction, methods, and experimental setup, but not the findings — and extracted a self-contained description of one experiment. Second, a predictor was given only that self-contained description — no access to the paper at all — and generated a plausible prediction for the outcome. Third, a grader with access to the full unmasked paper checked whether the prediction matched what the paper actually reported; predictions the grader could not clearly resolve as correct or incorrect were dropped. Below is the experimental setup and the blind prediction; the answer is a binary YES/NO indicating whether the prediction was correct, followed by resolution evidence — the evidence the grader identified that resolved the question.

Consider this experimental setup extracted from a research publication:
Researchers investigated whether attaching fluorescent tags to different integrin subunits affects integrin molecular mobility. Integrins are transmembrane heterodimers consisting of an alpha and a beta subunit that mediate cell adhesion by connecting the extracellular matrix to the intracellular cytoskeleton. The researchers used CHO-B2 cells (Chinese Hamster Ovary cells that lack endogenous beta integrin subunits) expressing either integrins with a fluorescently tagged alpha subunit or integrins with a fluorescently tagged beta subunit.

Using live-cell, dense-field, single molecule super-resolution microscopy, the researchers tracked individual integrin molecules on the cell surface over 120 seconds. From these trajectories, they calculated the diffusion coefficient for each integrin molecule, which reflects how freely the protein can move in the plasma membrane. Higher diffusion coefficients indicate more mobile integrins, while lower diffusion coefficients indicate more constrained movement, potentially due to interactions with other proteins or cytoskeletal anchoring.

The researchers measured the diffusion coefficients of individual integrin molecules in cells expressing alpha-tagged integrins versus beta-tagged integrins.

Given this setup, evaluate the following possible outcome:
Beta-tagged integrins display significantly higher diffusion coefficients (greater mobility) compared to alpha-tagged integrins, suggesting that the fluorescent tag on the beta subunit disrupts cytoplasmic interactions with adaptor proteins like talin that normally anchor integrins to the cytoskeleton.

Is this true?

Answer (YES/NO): NO